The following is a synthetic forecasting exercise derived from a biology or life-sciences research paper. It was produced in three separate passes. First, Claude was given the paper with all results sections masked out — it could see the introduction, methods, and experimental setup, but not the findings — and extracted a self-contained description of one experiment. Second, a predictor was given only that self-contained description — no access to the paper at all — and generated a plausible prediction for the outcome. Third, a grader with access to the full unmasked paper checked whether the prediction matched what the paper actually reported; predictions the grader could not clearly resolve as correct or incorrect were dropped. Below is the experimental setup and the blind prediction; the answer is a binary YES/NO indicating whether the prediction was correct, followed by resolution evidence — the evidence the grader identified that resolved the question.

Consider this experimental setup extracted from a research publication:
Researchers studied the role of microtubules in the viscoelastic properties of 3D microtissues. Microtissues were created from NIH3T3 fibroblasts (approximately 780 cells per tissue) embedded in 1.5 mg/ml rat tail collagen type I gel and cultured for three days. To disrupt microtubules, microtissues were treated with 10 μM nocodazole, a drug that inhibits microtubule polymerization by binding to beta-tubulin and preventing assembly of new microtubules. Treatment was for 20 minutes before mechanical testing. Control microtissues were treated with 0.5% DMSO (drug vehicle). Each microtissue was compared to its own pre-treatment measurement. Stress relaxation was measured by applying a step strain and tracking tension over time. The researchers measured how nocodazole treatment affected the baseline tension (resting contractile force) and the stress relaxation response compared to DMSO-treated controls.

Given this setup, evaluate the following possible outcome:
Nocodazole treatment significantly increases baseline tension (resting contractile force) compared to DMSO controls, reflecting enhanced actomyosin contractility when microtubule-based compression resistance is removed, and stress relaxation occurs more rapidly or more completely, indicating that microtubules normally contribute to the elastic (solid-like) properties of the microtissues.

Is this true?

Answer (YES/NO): NO